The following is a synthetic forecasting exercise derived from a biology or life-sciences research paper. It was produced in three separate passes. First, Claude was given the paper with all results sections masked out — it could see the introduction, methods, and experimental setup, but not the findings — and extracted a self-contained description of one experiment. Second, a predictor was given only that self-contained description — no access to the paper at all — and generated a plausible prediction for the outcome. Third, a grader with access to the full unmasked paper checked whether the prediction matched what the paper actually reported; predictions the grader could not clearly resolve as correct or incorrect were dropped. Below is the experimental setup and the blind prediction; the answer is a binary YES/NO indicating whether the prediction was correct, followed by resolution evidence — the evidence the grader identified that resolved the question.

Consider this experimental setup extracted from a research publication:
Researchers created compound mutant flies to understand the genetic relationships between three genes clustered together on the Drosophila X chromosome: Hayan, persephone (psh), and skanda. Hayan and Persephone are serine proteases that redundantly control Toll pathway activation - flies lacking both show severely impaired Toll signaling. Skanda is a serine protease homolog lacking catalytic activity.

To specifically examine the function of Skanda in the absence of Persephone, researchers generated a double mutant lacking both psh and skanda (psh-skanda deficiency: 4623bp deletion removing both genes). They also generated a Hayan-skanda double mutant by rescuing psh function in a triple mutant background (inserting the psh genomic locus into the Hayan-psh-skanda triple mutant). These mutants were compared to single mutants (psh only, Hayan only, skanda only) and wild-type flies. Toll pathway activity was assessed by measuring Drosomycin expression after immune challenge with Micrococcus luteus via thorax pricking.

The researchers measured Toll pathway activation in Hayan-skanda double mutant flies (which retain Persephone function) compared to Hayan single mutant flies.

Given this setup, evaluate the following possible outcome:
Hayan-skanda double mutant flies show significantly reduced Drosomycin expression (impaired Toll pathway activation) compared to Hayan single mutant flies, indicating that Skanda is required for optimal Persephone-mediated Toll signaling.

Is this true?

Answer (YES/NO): NO